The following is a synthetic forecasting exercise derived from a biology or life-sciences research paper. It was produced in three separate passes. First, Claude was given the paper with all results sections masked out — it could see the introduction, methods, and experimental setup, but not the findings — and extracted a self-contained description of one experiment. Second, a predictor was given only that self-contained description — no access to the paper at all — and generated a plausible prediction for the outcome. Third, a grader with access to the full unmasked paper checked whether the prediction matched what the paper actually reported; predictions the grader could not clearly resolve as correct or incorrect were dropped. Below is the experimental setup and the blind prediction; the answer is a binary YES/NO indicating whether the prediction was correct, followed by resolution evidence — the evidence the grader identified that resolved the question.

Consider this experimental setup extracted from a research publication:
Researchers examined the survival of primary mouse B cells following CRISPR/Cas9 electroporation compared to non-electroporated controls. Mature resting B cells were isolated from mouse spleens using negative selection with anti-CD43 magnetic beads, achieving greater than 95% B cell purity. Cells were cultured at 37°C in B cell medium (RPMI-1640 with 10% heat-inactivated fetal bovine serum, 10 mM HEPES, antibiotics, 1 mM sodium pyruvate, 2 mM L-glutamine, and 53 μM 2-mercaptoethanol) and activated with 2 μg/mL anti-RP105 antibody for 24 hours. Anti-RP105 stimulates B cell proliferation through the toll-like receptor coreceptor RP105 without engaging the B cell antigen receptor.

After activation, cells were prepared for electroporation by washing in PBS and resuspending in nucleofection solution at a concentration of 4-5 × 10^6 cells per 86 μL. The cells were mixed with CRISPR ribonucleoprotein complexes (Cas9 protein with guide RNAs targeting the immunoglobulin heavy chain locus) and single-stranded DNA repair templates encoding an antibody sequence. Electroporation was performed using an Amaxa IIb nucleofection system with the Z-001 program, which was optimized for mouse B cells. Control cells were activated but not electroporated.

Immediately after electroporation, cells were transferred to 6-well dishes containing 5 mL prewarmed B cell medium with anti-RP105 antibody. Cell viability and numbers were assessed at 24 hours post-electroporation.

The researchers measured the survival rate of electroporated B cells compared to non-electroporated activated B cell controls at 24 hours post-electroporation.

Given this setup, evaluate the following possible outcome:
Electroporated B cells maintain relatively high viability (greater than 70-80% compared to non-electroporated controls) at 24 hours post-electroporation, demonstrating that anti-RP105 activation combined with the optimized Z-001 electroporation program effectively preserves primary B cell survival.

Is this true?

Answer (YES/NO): NO